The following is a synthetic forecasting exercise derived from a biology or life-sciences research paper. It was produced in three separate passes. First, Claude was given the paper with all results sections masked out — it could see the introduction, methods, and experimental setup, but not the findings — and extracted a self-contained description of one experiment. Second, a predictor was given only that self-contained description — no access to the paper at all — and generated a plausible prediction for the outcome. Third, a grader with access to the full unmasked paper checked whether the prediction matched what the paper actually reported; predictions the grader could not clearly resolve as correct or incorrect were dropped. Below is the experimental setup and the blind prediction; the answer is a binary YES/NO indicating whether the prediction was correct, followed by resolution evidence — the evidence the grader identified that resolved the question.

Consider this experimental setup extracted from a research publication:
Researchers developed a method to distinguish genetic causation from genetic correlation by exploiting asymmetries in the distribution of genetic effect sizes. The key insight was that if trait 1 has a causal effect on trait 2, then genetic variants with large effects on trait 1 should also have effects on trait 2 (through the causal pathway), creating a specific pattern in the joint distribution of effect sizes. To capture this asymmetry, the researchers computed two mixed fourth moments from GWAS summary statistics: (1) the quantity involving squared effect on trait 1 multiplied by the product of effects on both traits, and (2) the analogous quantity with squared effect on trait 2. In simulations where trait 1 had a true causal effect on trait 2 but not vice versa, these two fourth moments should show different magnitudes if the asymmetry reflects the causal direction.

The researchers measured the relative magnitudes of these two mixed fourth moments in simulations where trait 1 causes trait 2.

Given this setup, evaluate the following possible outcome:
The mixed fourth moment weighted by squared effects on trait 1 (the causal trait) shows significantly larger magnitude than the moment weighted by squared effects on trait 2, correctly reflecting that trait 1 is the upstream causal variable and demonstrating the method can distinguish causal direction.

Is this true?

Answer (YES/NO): YES